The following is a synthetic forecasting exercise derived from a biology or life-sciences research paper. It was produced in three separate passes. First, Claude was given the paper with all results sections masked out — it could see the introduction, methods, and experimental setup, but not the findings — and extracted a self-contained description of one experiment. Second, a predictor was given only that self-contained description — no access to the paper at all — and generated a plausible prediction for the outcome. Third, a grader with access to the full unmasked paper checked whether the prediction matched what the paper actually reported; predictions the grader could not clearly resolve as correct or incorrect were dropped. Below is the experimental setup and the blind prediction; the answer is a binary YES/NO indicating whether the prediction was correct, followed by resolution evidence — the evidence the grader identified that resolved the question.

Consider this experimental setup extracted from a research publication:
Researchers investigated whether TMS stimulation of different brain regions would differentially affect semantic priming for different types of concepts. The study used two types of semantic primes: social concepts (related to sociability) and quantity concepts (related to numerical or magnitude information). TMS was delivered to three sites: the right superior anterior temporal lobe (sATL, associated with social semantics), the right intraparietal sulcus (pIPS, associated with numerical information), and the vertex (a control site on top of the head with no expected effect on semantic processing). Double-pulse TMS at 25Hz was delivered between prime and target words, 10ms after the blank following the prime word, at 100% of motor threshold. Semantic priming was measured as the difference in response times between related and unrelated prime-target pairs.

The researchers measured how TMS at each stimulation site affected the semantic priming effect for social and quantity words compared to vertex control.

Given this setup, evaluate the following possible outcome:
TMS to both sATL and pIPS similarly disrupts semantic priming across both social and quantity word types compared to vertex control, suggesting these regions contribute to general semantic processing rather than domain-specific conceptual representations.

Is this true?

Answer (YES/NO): NO